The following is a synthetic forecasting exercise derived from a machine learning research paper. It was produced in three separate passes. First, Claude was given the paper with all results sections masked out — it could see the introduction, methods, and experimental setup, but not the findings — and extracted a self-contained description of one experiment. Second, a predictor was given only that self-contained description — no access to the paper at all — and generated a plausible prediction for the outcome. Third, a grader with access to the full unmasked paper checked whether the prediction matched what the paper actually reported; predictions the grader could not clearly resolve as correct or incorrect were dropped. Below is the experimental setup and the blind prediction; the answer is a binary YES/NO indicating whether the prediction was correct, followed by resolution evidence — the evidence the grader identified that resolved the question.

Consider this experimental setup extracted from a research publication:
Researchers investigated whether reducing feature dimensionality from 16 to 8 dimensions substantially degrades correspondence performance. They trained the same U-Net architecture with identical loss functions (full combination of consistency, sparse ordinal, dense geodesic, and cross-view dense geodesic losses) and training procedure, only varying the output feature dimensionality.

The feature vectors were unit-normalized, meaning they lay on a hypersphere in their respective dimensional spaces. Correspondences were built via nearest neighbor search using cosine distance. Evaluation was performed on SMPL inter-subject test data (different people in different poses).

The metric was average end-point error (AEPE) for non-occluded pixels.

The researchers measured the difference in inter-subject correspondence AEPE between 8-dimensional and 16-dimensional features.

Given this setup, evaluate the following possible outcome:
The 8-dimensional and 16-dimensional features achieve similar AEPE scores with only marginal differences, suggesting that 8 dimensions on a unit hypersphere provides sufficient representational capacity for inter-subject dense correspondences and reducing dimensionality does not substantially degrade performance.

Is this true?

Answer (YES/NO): NO